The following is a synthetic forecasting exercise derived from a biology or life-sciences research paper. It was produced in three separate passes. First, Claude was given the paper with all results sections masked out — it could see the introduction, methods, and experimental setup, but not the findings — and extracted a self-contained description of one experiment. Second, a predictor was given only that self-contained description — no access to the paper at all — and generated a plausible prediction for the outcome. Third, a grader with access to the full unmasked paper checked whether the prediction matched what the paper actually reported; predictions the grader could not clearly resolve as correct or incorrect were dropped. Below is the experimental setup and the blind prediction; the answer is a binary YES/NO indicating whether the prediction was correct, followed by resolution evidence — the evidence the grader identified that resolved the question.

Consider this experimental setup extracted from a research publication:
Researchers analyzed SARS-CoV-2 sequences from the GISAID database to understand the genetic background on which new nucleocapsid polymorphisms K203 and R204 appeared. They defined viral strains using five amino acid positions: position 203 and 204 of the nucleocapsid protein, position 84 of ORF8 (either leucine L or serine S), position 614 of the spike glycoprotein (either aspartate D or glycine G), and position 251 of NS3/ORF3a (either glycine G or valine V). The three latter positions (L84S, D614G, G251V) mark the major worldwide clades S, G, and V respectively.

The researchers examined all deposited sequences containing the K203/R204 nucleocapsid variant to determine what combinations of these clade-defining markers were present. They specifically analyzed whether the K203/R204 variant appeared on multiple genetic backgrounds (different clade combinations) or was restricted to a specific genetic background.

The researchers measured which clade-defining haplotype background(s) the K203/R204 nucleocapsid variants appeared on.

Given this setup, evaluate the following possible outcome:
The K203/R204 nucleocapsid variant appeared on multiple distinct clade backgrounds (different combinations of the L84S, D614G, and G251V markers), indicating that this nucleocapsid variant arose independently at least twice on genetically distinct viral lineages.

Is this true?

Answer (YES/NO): NO